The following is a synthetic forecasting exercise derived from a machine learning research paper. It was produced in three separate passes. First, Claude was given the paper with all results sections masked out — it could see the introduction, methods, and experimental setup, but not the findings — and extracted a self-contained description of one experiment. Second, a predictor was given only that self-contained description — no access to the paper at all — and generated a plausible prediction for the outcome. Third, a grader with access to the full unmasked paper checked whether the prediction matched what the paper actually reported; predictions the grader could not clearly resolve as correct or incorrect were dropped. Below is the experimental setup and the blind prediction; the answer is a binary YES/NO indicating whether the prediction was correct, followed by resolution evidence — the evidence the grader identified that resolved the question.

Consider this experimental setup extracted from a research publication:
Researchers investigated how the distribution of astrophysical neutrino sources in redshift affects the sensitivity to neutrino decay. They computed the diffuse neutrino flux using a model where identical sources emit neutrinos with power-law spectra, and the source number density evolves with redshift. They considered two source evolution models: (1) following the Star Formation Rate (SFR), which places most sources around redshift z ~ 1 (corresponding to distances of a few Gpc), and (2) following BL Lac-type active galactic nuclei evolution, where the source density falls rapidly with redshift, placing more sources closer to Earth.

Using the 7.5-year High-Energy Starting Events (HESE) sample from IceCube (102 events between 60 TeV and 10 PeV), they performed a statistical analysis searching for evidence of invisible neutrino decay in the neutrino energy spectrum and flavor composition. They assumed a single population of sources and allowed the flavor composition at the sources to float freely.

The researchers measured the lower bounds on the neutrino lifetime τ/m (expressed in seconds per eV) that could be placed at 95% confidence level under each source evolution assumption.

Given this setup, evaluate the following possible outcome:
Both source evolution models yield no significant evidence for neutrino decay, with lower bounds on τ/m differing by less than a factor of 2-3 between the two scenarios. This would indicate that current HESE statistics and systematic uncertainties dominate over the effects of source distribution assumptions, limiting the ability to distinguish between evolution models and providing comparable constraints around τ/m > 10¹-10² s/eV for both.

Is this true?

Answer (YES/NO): NO